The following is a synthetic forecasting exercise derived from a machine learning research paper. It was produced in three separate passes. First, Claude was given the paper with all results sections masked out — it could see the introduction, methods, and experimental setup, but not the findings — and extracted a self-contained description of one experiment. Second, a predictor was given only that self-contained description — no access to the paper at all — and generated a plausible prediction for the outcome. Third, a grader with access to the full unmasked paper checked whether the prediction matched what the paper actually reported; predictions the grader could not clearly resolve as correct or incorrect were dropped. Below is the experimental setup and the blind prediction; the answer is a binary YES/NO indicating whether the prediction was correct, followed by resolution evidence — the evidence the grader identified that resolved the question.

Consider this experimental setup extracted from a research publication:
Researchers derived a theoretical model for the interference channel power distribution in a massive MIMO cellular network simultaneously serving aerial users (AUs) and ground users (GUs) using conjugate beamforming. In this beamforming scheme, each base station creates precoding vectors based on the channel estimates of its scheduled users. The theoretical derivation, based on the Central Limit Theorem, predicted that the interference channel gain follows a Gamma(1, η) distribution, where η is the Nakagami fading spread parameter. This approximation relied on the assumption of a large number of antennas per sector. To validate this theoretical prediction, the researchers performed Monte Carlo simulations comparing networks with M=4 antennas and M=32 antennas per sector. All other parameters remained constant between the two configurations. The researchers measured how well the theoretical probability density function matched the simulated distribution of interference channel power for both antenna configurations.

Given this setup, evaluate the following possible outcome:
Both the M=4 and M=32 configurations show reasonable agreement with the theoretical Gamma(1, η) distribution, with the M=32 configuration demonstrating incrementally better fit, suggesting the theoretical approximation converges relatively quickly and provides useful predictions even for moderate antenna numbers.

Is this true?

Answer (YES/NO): YES